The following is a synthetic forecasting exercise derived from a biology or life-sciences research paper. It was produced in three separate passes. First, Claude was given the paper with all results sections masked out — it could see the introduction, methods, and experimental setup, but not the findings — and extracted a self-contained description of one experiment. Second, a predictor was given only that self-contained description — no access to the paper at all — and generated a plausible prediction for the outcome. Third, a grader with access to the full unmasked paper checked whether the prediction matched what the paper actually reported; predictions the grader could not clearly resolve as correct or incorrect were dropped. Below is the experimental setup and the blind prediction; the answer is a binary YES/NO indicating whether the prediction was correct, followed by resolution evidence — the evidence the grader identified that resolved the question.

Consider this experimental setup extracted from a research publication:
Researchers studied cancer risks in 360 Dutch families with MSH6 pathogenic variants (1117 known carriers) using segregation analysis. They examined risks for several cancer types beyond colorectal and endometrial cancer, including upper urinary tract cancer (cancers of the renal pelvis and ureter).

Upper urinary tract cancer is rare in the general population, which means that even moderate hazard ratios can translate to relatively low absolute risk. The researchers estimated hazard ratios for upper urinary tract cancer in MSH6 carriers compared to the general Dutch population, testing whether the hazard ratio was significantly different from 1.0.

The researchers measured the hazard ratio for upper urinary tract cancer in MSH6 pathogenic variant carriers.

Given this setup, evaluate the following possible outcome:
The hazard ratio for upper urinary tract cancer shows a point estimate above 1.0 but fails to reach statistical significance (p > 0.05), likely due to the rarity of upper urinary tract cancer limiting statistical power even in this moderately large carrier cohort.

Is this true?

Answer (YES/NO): NO